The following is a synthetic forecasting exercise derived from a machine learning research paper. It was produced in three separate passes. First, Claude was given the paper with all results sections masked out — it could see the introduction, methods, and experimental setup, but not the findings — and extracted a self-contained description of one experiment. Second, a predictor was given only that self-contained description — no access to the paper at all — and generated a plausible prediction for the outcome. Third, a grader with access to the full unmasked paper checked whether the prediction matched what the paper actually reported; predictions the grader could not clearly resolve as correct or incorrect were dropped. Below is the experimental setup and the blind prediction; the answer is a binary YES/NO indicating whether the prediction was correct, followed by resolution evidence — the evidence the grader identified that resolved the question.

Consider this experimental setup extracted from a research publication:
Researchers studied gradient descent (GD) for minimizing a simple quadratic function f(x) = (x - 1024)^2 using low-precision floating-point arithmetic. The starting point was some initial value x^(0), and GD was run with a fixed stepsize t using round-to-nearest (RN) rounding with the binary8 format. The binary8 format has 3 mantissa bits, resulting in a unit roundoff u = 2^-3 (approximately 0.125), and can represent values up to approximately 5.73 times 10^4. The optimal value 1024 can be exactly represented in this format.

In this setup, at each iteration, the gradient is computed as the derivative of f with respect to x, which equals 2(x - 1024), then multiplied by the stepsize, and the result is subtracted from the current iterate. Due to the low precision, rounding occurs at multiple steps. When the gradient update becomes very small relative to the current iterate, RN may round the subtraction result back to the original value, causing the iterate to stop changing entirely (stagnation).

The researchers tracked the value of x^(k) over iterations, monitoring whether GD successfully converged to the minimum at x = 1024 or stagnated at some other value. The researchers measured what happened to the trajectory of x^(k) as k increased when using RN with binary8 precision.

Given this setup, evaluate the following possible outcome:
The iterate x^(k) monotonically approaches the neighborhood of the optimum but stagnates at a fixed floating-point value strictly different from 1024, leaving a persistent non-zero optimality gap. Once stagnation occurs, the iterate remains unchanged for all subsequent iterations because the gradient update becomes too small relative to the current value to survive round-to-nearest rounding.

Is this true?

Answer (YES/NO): YES